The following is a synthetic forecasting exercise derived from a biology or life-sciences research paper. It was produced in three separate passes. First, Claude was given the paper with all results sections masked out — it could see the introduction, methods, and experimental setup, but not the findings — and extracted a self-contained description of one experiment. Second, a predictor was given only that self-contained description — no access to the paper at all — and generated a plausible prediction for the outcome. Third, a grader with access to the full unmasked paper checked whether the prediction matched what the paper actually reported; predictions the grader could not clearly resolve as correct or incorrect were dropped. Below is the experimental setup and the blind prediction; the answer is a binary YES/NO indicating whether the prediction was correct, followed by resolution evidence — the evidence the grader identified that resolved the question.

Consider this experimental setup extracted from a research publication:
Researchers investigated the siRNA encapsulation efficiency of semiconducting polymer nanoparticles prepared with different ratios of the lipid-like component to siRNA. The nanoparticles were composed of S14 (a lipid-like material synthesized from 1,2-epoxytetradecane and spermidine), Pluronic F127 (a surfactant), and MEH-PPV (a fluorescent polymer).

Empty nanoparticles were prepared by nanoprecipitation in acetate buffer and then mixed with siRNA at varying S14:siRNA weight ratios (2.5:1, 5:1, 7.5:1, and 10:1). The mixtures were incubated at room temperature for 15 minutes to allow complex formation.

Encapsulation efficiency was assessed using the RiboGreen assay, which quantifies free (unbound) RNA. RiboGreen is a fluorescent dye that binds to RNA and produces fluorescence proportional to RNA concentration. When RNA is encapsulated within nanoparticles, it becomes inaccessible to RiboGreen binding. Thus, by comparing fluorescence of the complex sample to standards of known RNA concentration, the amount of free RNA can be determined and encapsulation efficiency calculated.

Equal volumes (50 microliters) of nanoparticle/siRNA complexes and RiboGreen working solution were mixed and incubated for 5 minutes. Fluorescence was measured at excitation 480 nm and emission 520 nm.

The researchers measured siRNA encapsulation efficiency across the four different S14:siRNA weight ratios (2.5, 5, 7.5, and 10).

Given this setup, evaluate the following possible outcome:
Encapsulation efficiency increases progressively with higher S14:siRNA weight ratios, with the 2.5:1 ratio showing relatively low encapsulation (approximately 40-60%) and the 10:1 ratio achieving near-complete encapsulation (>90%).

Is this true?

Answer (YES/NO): NO